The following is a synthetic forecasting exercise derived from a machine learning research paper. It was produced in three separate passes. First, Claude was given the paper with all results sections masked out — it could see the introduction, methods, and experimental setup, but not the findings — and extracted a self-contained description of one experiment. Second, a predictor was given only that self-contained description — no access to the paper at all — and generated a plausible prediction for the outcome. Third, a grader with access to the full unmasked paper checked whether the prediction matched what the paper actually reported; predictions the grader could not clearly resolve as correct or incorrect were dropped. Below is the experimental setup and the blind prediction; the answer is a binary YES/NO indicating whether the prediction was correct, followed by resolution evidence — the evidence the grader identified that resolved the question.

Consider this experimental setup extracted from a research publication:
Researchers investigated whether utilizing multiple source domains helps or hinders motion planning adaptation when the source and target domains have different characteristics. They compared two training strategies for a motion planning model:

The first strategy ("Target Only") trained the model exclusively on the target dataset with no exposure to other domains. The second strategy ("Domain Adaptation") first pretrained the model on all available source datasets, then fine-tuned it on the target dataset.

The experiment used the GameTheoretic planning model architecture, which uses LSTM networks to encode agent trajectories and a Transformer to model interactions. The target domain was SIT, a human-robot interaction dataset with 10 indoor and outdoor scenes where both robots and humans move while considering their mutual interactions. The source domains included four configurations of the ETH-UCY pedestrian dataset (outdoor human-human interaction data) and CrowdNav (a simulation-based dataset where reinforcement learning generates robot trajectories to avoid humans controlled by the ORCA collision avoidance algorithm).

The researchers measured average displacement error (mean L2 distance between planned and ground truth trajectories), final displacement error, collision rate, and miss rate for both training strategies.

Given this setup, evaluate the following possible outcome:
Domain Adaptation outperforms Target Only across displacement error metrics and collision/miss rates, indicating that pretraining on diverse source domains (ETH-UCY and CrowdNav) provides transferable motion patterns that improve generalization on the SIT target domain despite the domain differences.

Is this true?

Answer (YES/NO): NO